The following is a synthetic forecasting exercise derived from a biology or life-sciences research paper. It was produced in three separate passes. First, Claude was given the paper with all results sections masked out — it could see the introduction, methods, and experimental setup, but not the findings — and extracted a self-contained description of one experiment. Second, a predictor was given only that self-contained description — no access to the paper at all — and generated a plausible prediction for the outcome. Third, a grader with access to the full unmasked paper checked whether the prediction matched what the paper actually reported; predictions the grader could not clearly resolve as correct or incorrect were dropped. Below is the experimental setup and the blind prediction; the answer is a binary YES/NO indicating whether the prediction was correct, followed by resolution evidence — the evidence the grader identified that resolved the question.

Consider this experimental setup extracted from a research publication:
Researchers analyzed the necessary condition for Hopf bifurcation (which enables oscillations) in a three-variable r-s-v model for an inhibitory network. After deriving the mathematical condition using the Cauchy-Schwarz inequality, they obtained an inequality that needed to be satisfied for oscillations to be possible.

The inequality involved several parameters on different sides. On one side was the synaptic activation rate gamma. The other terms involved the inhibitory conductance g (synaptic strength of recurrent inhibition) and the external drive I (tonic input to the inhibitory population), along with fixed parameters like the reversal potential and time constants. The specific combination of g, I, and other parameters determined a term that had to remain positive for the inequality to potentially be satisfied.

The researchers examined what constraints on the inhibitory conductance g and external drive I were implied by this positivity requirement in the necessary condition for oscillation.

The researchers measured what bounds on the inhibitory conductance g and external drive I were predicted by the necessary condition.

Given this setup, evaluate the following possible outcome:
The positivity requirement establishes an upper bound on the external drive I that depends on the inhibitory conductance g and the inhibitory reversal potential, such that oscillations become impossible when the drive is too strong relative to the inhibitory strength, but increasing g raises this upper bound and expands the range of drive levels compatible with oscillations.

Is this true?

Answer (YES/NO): NO